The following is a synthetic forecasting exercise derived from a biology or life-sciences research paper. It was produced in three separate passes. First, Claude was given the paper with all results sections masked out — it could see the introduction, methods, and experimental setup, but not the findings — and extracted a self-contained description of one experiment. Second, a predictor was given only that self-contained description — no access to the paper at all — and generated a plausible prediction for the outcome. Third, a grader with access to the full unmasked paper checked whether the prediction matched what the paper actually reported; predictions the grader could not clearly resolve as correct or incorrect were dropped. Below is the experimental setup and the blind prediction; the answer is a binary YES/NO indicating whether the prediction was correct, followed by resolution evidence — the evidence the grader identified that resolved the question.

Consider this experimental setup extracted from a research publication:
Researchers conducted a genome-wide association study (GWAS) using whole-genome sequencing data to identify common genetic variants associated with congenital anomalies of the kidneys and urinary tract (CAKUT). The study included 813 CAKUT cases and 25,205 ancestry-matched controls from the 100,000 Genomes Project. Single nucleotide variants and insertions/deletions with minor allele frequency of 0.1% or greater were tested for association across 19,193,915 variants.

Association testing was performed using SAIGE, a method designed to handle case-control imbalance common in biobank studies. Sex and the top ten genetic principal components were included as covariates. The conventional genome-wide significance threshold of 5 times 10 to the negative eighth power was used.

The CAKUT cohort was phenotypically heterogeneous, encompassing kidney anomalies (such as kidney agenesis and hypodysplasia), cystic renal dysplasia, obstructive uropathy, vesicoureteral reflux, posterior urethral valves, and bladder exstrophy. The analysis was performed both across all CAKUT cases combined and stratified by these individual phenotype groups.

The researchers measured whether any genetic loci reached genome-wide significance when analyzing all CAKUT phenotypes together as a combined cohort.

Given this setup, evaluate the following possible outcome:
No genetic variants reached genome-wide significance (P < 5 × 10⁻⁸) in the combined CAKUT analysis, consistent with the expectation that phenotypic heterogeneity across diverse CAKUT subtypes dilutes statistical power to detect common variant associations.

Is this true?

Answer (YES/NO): NO